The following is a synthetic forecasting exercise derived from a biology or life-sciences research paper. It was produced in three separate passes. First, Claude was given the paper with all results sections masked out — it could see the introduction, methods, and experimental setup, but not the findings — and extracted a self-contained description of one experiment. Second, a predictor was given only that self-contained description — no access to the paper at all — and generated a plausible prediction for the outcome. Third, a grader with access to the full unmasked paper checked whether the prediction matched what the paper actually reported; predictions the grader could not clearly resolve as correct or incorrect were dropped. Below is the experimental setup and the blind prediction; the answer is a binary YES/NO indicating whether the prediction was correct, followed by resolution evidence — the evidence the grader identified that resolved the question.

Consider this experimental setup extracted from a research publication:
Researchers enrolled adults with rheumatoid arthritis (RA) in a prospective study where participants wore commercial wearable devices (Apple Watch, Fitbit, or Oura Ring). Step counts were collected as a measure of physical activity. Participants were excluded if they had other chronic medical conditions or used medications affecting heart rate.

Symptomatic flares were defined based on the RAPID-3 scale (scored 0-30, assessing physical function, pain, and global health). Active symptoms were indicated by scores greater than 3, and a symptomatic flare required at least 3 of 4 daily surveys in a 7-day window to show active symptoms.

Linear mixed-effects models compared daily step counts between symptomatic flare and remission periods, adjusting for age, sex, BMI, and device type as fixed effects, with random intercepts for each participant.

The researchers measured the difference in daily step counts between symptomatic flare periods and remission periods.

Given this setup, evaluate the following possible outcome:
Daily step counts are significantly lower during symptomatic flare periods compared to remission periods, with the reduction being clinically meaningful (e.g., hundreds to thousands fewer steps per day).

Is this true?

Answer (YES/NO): YES